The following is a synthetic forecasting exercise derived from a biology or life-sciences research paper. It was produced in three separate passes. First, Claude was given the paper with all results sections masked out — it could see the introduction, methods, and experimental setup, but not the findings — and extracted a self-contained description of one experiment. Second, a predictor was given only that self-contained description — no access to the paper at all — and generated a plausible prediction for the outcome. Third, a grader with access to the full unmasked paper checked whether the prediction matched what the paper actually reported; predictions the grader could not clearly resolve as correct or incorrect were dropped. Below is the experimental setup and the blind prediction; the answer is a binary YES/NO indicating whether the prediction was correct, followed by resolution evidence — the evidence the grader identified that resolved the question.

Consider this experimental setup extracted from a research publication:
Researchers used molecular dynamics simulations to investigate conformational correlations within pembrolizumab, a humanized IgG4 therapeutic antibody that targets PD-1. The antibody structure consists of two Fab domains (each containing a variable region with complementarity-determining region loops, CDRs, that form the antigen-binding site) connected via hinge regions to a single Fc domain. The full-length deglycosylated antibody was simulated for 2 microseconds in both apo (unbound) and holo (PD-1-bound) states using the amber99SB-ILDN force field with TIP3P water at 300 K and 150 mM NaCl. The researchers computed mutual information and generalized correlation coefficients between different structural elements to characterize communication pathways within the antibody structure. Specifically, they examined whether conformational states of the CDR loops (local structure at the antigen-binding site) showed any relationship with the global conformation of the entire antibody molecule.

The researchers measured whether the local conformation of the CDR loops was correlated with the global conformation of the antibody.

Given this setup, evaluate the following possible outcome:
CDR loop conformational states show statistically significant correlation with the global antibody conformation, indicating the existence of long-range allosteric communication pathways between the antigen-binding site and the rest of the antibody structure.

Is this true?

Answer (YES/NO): YES